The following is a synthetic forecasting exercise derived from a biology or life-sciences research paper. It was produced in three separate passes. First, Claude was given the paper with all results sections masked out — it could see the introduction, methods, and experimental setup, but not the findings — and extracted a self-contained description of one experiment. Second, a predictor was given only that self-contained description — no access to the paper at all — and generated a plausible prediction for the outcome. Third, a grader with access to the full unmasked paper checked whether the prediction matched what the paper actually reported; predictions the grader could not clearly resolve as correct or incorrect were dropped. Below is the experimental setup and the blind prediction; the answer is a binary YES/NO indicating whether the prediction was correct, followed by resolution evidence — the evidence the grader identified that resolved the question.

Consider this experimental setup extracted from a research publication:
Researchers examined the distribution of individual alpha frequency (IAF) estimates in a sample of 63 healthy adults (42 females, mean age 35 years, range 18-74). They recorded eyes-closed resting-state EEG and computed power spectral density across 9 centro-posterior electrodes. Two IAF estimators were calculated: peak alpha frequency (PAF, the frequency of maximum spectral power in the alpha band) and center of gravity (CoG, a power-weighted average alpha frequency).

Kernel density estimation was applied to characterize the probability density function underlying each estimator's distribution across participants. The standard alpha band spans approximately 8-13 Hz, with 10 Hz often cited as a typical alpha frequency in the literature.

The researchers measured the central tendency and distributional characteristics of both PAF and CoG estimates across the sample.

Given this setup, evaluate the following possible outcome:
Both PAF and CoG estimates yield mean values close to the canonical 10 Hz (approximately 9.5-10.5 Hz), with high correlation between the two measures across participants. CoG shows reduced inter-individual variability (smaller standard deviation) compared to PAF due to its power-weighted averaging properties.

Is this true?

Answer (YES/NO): NO